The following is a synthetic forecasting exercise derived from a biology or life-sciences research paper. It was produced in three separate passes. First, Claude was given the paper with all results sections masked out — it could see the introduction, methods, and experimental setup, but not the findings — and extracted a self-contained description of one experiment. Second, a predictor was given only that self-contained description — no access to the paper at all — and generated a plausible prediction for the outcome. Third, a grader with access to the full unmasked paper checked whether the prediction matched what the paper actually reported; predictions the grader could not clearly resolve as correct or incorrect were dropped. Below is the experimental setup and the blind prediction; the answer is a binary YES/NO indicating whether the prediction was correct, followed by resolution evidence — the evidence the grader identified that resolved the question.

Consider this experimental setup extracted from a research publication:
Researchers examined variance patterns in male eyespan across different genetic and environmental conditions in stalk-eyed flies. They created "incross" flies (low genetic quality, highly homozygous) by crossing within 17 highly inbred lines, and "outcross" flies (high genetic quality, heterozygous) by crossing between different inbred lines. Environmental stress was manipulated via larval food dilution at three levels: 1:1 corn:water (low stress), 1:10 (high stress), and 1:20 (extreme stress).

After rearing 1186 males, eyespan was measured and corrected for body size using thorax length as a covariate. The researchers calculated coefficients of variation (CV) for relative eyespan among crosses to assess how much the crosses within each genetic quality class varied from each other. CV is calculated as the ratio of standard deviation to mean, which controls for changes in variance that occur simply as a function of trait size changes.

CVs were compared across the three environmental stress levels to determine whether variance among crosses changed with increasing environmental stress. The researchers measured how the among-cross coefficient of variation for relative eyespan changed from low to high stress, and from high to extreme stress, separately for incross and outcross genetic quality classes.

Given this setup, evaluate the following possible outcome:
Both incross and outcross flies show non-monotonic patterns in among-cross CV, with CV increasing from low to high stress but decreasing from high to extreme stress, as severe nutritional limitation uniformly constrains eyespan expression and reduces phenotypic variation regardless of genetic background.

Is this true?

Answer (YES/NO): NO